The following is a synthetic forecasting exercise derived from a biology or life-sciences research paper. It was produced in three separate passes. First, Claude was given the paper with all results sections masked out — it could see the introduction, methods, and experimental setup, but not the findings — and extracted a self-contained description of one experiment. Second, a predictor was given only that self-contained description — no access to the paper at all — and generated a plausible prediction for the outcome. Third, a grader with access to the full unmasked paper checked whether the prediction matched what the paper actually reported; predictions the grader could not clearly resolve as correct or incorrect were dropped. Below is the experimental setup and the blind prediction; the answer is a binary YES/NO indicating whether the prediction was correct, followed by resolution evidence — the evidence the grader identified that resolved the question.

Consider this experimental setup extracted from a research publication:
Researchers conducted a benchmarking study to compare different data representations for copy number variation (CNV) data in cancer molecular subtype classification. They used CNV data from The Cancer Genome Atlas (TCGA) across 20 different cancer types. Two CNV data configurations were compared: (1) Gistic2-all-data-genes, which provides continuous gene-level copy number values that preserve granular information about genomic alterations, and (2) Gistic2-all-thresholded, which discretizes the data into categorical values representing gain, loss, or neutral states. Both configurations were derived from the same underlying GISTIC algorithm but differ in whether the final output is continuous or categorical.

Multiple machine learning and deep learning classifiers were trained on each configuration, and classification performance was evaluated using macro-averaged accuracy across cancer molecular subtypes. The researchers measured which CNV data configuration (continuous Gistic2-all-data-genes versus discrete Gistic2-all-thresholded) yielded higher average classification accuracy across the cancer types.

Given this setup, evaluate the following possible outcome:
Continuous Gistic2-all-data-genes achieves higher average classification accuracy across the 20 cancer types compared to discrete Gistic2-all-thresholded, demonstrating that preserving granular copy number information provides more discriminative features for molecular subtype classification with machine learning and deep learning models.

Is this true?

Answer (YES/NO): YES